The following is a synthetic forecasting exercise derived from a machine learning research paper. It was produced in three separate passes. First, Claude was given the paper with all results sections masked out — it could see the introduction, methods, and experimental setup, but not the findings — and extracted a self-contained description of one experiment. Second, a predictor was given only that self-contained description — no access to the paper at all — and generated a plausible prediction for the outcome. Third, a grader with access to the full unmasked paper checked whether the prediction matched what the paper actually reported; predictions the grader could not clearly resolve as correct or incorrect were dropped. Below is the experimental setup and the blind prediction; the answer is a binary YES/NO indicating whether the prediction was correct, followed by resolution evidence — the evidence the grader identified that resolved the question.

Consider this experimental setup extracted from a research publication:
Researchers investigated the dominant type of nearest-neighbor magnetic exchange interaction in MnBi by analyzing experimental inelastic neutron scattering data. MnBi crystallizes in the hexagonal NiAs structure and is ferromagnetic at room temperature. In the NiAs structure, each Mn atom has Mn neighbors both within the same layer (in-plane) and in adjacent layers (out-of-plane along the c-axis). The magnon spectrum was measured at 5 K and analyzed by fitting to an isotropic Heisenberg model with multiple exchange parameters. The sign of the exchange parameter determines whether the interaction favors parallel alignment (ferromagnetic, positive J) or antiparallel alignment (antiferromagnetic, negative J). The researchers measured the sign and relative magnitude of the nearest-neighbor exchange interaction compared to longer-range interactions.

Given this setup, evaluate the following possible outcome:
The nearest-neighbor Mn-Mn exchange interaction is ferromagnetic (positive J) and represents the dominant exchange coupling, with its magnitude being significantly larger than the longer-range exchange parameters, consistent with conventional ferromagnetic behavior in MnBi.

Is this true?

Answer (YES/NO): NO